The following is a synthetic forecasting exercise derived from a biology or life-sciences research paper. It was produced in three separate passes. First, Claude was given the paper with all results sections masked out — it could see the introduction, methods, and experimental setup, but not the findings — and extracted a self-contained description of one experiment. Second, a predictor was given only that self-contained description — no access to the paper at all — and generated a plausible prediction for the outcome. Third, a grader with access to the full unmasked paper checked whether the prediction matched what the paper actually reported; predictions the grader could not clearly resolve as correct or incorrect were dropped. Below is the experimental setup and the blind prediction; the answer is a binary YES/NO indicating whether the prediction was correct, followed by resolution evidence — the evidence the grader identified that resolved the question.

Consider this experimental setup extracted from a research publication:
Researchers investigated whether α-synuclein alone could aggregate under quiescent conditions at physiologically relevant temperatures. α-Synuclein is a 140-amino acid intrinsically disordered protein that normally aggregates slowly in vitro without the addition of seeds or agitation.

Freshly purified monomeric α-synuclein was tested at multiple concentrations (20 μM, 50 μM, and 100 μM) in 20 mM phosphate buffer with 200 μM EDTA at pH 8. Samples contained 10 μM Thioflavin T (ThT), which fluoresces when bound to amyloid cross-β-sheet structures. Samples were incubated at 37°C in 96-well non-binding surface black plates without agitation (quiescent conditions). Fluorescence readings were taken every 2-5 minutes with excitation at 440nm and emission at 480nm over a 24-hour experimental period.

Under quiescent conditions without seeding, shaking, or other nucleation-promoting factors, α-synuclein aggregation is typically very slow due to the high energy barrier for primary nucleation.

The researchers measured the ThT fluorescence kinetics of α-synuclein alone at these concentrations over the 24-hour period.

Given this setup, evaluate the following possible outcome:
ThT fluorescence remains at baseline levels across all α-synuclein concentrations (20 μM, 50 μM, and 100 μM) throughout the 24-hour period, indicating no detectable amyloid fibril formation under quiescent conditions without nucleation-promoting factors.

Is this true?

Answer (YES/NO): YES